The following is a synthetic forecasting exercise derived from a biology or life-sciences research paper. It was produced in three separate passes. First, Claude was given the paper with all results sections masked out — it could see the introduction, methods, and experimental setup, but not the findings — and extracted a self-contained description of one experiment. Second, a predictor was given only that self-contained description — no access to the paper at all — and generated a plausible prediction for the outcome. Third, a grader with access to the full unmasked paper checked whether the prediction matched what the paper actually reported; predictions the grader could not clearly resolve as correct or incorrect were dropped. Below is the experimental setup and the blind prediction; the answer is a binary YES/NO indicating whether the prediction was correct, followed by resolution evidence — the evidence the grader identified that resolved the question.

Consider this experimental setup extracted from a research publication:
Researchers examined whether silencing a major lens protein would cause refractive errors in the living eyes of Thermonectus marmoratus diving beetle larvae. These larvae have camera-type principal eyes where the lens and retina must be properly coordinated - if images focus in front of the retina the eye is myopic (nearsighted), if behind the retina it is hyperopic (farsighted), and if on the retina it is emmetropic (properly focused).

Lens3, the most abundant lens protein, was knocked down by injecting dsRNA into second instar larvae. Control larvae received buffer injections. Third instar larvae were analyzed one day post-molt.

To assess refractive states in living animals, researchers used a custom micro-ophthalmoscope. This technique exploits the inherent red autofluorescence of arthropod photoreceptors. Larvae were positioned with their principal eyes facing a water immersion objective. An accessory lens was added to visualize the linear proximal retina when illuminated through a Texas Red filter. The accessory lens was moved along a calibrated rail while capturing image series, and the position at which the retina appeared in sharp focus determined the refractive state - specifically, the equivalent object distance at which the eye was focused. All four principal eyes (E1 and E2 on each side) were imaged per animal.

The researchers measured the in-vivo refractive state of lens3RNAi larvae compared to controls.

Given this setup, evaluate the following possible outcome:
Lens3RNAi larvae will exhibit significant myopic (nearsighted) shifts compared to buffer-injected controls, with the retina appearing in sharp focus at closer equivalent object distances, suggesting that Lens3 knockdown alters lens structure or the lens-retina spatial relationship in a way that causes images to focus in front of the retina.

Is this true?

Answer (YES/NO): NO